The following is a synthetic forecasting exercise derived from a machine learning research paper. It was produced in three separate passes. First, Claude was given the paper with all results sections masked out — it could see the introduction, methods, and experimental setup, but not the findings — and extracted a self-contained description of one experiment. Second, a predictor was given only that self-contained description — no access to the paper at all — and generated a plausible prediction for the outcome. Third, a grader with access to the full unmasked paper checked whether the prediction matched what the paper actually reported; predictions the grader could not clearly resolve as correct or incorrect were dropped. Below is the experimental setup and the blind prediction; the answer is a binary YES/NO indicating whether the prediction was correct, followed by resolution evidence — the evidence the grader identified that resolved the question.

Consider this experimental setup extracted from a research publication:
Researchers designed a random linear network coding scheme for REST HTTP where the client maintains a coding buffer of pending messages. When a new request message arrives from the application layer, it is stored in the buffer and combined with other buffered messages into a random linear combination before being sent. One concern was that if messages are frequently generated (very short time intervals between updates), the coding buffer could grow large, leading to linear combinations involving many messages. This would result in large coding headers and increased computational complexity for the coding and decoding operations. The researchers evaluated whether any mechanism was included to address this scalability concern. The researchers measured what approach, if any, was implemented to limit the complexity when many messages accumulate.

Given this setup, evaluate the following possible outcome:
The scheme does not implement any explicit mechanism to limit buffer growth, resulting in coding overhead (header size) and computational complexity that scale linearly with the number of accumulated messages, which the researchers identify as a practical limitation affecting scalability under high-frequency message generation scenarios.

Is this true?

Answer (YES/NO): NO